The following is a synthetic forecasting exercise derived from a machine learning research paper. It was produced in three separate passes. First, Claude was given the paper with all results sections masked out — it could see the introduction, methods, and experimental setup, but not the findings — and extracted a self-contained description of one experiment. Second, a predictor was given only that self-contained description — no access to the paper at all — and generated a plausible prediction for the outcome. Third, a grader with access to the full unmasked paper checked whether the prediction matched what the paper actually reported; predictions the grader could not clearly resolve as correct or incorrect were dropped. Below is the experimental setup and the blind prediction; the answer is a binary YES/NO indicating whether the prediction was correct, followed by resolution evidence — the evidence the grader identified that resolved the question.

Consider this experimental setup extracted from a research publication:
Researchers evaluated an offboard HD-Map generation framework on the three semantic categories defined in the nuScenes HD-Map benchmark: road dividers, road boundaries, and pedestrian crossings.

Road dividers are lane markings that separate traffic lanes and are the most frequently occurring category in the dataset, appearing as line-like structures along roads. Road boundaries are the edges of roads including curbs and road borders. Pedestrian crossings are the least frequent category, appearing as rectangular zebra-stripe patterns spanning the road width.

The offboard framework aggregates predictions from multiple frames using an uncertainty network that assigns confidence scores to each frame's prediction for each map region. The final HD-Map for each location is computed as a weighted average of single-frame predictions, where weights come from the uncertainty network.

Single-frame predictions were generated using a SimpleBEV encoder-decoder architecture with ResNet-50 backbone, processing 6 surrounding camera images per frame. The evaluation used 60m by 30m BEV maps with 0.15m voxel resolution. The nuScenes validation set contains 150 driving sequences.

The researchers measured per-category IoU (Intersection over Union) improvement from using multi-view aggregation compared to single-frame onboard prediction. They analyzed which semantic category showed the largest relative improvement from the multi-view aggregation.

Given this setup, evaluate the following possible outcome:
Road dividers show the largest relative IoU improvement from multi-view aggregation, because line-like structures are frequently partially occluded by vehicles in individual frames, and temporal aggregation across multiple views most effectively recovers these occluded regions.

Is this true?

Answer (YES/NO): NO